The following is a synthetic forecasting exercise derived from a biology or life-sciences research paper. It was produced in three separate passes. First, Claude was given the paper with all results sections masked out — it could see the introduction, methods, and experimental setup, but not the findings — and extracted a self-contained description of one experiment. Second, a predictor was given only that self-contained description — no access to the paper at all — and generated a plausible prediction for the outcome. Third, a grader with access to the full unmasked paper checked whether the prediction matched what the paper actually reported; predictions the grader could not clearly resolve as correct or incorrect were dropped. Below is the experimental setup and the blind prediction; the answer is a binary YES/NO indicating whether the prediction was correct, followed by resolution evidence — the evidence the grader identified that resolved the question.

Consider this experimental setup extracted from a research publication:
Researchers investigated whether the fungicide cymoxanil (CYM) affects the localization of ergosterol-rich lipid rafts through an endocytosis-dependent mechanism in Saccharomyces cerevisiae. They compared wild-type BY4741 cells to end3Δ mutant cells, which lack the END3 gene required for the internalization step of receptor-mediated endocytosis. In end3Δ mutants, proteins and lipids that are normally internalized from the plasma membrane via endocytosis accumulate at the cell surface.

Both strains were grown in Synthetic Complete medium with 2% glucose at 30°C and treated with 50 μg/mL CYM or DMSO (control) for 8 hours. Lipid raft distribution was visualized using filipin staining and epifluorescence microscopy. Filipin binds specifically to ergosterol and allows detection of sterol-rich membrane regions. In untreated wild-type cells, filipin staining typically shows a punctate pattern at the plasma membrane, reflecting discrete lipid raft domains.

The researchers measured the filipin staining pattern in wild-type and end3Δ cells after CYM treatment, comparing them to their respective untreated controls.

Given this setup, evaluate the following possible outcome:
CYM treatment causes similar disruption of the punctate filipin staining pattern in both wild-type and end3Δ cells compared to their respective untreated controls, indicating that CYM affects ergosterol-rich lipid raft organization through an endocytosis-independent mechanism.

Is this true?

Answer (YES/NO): YES